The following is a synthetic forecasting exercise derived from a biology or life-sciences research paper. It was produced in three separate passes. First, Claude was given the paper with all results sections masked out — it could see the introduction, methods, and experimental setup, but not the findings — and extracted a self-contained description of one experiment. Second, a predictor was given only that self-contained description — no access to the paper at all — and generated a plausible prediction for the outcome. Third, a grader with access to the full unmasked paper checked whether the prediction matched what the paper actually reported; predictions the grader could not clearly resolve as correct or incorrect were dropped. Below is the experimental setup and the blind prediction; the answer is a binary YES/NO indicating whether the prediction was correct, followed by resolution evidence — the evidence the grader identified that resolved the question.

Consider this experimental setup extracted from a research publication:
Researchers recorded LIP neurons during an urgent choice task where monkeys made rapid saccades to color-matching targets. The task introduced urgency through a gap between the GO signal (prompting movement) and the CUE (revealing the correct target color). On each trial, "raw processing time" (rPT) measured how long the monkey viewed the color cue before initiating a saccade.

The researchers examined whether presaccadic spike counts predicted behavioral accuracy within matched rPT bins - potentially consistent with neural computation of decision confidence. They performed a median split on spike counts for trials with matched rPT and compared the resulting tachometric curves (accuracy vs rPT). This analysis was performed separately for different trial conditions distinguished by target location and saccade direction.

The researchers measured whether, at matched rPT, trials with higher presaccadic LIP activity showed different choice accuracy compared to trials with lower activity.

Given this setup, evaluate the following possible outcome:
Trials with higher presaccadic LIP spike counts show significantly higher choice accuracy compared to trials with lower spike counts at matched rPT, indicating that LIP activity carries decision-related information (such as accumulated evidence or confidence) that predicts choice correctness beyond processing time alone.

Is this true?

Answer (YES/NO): YES